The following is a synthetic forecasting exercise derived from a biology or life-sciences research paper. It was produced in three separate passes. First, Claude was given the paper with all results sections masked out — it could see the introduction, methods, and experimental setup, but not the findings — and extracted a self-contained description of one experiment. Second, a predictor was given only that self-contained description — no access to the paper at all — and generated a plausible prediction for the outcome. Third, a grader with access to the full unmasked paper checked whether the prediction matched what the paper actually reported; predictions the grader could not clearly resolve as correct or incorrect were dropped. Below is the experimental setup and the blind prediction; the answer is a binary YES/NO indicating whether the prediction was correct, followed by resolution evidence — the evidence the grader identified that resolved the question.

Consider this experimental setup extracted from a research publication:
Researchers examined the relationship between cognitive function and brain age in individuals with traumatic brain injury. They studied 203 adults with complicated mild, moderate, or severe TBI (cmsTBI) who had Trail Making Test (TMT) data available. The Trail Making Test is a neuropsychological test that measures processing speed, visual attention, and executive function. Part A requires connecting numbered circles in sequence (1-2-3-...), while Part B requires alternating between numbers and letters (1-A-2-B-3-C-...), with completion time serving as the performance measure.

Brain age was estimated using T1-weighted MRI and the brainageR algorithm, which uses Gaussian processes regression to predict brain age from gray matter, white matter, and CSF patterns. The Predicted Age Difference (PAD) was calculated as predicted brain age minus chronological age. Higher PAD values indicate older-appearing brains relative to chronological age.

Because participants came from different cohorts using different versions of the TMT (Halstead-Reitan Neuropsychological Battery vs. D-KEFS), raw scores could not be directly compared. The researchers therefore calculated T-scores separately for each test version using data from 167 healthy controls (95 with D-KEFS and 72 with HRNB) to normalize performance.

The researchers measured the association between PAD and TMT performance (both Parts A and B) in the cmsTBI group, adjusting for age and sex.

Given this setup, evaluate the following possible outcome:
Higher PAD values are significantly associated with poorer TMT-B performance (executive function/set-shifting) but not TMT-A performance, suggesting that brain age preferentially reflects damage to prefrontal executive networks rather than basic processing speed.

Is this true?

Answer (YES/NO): NO